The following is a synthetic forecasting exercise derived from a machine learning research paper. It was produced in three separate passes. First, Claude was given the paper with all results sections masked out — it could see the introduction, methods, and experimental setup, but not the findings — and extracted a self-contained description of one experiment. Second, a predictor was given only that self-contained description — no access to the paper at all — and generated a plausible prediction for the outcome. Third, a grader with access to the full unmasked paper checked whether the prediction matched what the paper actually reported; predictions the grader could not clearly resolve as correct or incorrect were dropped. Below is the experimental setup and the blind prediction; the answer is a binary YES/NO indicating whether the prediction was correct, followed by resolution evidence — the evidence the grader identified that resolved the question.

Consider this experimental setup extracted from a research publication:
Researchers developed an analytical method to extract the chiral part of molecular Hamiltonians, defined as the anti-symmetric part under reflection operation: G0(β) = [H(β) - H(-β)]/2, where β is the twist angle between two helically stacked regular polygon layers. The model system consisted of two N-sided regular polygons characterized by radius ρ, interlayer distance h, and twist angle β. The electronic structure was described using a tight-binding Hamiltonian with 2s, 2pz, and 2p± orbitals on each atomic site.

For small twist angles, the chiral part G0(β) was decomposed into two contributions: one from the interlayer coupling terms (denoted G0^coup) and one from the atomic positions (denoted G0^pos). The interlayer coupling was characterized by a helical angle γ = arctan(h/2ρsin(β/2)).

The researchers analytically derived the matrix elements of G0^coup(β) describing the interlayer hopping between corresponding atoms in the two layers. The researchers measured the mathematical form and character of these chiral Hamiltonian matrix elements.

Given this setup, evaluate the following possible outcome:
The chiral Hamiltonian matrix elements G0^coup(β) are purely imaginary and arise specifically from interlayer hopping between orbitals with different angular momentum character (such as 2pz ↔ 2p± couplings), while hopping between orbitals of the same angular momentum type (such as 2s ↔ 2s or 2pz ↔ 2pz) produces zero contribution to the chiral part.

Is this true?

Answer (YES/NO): YES